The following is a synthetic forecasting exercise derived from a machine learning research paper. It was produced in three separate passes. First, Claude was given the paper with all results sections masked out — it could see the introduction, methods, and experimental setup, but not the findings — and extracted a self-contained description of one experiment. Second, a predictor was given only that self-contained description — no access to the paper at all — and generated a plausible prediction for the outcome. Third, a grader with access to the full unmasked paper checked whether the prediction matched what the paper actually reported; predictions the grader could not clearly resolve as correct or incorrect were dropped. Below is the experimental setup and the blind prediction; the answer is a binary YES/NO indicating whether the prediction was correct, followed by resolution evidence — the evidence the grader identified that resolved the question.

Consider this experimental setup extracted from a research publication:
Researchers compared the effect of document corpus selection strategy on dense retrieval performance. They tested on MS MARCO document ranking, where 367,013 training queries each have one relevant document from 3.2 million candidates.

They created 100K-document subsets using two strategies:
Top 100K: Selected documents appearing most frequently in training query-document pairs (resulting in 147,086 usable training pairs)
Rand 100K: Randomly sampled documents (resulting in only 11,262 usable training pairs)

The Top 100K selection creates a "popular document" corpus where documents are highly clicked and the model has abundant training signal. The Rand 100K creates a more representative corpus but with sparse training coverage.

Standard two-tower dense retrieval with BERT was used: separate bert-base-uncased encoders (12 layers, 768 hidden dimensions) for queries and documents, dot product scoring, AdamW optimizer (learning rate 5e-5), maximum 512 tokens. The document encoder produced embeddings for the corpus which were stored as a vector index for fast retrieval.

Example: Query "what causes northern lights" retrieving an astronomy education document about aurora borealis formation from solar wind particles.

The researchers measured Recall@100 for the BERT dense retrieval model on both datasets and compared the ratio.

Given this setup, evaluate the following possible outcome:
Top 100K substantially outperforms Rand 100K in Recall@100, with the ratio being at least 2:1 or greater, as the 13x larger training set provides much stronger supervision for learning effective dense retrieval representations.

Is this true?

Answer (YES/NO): NO